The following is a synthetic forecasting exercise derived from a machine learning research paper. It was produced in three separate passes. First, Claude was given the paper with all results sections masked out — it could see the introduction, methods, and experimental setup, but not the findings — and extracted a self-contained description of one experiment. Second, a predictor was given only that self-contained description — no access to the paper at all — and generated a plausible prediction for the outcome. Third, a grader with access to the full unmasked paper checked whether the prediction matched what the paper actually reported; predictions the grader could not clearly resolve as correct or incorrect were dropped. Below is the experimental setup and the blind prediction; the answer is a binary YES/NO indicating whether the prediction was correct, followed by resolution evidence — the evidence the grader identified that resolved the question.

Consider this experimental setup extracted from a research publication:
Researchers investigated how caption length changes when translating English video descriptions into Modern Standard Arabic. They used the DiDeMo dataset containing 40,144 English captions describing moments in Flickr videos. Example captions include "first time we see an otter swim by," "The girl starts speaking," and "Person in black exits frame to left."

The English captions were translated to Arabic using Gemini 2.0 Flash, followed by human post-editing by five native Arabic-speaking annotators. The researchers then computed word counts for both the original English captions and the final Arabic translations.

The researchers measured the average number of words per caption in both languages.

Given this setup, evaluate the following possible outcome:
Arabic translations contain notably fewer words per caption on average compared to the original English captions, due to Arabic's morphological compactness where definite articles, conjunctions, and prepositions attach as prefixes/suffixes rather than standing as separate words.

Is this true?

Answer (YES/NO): NO